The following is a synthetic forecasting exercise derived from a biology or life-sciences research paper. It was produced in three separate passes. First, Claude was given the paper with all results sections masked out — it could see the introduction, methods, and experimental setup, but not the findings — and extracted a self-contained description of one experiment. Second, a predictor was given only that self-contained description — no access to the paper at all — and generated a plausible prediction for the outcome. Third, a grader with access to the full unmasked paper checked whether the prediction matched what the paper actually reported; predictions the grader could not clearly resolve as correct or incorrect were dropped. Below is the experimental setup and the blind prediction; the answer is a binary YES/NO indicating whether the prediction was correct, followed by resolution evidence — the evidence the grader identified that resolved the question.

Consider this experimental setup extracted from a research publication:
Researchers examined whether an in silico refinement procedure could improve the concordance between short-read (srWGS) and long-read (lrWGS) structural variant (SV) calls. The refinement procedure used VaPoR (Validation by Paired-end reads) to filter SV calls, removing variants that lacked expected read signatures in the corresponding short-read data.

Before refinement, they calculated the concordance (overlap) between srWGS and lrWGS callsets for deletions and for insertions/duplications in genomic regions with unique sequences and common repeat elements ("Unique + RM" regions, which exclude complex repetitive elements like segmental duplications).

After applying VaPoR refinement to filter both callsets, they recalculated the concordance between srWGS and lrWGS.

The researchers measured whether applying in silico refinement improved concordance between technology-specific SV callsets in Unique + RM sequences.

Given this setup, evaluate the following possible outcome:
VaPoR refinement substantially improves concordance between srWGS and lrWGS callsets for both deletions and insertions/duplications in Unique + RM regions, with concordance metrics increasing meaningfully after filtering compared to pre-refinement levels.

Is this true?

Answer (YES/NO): NO